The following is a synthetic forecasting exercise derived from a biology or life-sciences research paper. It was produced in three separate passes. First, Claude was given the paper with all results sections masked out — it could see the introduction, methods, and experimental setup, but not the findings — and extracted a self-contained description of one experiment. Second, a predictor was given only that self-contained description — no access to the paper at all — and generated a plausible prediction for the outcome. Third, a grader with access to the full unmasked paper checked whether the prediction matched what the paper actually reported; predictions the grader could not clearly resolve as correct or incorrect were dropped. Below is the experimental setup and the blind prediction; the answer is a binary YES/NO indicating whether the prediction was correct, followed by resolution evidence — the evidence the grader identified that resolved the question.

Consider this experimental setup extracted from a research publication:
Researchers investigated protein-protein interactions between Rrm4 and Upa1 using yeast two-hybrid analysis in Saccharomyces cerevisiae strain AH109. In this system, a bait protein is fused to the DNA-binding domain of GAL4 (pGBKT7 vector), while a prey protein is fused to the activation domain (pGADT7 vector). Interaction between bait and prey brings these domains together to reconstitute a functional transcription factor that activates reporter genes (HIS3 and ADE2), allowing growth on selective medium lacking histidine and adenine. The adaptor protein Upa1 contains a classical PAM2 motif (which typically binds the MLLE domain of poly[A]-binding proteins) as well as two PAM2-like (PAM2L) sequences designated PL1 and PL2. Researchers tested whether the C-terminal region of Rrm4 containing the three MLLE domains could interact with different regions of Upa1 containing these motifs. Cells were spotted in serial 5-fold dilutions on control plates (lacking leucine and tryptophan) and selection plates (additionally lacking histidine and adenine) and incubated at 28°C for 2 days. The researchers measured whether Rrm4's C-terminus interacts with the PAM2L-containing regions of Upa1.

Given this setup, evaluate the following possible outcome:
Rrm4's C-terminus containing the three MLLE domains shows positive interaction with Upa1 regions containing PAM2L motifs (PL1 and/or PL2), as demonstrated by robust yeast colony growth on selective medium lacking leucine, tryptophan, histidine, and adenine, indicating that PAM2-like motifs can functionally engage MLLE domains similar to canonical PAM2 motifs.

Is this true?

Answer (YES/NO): YES